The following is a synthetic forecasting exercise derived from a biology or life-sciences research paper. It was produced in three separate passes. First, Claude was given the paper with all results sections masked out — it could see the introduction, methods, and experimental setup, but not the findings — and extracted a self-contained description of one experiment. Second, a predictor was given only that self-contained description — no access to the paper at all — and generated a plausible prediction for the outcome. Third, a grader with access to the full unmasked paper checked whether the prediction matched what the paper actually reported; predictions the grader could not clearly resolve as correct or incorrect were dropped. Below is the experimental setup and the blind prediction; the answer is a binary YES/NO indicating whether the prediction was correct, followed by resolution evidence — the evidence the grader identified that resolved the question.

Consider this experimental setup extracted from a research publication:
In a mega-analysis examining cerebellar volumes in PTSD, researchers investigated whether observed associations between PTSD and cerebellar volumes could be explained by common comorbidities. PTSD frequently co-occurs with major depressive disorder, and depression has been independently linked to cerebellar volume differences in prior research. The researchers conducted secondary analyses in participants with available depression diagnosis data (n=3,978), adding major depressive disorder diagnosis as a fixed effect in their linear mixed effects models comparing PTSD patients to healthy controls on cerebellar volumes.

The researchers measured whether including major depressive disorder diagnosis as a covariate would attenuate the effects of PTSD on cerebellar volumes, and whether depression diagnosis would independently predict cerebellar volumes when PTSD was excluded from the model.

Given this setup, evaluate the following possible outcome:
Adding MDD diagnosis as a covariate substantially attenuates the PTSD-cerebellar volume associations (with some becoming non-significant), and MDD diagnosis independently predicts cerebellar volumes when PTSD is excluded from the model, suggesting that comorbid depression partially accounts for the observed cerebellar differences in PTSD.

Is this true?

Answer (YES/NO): NO